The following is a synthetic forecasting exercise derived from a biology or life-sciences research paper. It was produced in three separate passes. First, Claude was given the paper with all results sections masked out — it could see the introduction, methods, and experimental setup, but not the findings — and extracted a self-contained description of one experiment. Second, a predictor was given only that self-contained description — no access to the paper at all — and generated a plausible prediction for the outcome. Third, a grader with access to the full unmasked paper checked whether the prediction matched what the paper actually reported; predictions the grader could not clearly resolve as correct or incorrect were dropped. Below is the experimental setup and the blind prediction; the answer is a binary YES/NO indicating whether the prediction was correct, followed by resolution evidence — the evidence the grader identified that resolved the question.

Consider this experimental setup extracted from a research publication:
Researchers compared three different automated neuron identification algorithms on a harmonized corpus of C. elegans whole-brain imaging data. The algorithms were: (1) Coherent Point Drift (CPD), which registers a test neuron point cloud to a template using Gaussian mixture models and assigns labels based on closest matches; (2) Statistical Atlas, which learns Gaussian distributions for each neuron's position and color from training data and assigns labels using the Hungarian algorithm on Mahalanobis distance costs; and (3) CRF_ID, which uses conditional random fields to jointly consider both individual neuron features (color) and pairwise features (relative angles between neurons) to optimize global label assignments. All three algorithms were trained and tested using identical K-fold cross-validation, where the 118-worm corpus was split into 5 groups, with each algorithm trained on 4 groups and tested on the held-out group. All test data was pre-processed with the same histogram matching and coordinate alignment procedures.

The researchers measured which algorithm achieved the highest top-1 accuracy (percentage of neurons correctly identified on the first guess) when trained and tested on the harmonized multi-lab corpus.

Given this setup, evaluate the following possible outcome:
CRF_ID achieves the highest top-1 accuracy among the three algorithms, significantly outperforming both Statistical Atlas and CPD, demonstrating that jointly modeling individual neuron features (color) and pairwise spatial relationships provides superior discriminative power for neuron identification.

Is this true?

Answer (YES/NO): YES